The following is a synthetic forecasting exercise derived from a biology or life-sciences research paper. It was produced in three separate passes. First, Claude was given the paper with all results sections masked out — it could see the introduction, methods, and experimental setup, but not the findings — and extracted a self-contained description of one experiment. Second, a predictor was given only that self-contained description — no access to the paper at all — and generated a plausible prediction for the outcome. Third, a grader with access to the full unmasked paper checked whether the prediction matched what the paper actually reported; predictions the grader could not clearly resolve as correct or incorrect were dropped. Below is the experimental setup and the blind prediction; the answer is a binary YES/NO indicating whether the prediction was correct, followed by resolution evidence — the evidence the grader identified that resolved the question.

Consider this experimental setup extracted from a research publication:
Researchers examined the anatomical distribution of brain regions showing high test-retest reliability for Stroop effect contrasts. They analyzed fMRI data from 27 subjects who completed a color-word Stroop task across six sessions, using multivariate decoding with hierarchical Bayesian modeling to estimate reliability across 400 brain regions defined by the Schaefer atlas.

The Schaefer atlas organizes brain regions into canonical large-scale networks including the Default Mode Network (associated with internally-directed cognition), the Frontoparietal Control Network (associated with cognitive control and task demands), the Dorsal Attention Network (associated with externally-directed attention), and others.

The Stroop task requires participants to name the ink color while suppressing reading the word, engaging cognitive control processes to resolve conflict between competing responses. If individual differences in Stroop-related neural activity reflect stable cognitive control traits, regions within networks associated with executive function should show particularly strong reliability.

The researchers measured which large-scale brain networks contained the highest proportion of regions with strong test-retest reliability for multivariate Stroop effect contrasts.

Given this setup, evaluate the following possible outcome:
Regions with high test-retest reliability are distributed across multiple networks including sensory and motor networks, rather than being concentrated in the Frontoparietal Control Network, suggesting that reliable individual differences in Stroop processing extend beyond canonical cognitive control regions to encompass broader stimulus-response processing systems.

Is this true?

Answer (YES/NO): NO